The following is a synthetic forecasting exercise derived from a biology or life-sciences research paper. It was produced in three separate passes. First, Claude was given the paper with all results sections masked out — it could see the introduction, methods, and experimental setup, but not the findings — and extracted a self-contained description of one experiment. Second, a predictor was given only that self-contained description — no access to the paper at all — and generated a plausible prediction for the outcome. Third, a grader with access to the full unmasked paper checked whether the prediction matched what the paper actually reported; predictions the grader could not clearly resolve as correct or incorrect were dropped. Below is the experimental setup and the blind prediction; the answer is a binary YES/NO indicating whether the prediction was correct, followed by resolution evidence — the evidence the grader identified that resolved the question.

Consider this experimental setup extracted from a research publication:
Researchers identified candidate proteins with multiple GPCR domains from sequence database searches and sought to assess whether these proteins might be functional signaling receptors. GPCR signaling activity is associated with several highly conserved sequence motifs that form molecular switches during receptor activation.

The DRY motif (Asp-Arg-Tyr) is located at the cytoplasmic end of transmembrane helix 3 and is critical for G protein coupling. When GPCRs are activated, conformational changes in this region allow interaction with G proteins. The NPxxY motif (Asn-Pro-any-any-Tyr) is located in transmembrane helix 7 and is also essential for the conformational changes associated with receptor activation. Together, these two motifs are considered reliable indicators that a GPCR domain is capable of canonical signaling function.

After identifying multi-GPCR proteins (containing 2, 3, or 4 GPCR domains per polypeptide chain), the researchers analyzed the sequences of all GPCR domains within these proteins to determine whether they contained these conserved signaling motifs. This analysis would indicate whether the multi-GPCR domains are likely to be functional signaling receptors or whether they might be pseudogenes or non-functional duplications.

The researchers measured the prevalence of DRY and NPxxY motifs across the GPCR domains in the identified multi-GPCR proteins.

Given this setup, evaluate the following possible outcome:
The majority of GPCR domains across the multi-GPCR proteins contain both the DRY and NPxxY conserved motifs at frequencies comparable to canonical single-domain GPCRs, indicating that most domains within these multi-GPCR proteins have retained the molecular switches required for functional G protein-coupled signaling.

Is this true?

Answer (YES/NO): YES